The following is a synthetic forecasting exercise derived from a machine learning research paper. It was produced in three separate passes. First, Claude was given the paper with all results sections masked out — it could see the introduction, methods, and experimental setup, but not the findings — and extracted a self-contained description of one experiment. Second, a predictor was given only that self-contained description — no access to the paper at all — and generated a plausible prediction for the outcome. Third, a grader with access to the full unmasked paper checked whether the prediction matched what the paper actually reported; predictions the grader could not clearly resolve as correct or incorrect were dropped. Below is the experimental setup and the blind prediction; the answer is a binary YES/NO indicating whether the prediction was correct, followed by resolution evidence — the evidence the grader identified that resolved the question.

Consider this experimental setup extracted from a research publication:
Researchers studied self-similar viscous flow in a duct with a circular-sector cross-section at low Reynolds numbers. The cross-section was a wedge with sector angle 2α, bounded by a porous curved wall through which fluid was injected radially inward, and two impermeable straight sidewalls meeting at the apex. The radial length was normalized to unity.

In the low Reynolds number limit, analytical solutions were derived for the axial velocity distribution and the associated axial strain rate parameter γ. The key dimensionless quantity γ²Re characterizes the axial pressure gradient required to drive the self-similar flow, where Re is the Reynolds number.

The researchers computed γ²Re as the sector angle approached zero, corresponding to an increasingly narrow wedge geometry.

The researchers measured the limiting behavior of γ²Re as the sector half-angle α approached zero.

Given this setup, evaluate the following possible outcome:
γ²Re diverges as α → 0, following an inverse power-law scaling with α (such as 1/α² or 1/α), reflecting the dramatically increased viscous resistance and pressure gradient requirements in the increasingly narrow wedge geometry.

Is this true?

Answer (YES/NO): YES